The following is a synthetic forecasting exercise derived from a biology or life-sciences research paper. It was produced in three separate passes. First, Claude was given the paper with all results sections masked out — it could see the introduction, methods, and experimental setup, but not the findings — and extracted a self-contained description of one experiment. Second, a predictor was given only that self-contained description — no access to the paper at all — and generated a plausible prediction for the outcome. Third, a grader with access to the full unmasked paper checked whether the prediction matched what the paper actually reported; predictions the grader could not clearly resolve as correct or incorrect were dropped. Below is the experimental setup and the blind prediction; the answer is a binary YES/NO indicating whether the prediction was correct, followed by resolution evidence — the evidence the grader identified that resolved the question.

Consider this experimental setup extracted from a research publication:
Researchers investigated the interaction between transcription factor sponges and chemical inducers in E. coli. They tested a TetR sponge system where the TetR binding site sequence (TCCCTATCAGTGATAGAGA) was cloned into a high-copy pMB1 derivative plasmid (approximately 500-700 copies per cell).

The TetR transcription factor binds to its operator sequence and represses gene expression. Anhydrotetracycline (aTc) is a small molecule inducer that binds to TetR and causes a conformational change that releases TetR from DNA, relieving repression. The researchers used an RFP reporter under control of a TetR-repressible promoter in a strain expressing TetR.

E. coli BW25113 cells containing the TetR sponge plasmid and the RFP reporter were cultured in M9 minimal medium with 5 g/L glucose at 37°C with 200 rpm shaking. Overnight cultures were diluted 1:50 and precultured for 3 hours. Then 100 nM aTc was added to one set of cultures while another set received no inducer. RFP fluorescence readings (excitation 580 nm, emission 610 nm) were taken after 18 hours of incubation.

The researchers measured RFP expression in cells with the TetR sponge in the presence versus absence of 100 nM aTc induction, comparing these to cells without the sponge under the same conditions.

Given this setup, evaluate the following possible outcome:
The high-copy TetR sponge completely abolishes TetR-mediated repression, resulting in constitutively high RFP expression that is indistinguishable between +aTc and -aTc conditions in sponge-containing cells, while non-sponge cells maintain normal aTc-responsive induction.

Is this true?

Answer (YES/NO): NO